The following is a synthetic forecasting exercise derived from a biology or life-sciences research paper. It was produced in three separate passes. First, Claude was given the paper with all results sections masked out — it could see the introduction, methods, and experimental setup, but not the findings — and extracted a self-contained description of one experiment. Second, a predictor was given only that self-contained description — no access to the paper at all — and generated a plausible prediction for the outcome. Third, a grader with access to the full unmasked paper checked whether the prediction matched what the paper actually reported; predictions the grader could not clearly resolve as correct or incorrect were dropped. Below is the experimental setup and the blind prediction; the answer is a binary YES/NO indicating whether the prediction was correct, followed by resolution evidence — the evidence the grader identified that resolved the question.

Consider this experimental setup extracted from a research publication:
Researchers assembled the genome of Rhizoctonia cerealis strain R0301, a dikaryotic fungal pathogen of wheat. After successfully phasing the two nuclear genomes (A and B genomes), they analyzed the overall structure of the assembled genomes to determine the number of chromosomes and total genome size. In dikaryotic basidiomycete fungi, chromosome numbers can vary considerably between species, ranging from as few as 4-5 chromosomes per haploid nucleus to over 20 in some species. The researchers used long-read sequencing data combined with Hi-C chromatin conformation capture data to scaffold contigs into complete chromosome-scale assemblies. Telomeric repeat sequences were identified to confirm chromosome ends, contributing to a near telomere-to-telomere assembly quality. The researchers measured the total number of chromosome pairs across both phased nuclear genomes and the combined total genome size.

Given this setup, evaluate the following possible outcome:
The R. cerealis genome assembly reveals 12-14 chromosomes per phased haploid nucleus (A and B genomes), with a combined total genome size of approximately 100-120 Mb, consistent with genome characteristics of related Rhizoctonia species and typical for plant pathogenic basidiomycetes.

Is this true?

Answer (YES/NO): NO